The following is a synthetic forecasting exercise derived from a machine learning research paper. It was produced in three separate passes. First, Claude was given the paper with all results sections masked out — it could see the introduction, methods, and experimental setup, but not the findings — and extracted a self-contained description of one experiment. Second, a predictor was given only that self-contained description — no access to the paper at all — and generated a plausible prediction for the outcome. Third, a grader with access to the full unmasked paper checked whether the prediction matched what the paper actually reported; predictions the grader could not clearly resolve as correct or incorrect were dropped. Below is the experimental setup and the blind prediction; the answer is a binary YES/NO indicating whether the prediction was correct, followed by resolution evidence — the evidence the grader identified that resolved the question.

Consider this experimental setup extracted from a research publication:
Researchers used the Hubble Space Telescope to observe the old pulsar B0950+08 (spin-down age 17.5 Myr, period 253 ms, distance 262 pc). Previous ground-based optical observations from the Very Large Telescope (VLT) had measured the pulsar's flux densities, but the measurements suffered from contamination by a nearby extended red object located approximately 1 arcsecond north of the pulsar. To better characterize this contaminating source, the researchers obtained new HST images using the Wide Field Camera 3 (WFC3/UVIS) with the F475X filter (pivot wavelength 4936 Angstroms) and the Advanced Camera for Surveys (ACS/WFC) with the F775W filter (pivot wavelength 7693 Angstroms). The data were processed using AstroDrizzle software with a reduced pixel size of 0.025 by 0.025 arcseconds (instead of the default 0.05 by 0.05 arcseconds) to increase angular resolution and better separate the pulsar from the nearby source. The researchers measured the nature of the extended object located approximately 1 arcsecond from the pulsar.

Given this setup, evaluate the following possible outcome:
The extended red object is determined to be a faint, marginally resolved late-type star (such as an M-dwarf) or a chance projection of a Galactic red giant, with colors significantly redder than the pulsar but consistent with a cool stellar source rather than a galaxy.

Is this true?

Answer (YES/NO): NO